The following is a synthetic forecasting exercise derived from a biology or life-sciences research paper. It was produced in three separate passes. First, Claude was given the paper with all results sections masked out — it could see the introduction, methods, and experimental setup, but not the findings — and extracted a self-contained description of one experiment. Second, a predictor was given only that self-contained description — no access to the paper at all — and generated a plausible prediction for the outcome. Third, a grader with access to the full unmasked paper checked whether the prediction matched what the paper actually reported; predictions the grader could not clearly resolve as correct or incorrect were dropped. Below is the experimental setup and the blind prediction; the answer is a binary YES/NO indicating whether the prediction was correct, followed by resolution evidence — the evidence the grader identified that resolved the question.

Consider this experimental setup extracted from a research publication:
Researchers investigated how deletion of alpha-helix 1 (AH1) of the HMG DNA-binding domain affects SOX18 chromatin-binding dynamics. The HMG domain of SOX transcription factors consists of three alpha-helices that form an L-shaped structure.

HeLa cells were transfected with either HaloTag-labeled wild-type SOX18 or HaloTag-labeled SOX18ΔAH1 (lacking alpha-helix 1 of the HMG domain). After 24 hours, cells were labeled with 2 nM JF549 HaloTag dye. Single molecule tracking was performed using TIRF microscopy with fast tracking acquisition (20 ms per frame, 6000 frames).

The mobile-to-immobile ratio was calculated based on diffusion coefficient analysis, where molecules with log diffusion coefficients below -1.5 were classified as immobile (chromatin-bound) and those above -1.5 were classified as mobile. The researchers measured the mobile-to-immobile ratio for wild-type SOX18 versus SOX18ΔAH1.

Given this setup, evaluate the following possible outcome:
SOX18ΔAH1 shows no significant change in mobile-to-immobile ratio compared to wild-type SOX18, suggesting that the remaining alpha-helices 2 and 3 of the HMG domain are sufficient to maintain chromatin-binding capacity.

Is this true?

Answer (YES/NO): NO